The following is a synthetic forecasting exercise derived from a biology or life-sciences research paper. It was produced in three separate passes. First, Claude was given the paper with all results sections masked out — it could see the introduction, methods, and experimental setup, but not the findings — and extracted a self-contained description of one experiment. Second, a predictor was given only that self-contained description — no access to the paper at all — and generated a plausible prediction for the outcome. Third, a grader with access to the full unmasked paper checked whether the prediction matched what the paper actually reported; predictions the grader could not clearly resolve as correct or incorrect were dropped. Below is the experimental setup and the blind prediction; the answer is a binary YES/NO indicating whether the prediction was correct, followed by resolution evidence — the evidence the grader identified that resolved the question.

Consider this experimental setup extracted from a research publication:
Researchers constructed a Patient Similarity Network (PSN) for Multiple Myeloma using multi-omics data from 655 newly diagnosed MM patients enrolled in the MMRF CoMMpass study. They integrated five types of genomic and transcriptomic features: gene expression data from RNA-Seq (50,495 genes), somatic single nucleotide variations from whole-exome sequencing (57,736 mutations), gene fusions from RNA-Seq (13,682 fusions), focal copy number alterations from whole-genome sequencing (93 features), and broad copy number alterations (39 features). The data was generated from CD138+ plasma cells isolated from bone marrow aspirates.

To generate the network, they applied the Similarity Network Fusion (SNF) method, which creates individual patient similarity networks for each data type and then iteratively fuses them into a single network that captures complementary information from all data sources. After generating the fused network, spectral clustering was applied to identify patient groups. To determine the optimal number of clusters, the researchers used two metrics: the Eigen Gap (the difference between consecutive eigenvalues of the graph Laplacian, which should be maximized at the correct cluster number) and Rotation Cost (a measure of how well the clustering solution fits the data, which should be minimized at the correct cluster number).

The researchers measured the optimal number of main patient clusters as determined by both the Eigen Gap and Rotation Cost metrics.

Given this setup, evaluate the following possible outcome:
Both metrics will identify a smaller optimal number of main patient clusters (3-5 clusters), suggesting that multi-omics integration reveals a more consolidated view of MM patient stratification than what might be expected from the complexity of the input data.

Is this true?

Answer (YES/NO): YES